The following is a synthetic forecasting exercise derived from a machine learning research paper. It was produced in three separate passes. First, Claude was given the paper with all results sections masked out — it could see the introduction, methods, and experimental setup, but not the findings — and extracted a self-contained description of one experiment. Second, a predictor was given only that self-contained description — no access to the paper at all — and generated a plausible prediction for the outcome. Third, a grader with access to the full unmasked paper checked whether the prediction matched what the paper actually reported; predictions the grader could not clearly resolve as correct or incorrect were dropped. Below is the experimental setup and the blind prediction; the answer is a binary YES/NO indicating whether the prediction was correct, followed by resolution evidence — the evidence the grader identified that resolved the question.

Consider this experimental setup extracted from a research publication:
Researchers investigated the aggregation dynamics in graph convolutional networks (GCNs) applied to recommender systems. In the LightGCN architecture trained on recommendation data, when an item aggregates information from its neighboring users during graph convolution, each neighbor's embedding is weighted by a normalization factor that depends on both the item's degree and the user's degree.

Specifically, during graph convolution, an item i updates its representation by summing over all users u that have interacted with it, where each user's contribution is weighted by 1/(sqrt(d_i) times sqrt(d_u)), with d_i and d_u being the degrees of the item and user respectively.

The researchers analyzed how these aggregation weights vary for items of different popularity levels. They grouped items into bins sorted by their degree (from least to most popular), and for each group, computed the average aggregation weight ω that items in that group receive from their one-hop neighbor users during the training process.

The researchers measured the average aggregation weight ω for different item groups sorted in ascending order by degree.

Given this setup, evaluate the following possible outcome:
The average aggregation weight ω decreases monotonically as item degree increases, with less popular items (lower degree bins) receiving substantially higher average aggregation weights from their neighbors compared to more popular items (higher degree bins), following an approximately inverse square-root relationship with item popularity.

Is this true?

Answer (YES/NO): NO